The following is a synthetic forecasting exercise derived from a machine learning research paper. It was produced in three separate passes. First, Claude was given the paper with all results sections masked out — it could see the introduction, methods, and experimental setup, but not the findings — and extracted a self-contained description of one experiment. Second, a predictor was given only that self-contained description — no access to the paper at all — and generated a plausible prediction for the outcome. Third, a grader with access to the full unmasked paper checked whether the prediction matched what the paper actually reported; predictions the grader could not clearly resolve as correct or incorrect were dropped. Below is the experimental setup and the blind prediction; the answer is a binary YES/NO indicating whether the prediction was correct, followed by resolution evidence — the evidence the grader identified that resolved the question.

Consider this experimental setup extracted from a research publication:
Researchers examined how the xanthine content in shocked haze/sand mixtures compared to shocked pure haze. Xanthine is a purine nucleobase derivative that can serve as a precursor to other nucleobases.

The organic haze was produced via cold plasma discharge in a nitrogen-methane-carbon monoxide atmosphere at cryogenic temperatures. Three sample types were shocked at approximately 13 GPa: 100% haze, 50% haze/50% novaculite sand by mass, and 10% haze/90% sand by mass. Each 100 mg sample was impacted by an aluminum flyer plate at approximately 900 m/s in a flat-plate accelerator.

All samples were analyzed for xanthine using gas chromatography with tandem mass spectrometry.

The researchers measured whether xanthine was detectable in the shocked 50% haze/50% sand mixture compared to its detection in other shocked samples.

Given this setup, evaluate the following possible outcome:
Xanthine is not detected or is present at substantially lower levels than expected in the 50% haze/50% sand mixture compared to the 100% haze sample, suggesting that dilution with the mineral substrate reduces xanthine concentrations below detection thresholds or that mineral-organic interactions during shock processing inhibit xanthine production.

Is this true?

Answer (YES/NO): NO